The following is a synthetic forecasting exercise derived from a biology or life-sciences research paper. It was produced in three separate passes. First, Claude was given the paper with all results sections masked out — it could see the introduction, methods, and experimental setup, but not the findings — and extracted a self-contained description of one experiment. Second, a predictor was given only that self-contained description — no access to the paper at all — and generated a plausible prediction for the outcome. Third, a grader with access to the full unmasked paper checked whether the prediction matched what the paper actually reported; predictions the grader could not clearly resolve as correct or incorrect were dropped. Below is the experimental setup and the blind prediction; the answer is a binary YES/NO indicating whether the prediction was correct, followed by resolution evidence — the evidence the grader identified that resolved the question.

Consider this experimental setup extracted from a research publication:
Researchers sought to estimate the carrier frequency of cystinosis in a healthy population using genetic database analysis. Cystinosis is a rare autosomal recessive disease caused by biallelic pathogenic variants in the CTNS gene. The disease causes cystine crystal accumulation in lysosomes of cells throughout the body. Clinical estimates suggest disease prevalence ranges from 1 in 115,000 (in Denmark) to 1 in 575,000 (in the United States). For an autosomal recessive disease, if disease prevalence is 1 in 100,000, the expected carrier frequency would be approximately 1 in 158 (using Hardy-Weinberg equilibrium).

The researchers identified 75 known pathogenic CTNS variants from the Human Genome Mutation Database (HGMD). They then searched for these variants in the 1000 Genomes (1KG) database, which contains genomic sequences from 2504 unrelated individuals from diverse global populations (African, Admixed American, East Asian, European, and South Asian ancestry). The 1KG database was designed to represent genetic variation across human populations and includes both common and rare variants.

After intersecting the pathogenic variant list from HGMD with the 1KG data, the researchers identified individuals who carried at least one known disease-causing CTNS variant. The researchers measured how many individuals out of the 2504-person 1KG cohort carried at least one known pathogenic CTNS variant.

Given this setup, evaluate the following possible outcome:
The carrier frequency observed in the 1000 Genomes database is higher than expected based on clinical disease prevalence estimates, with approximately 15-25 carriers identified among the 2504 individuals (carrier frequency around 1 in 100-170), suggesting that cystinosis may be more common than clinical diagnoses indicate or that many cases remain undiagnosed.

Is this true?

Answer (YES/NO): NO